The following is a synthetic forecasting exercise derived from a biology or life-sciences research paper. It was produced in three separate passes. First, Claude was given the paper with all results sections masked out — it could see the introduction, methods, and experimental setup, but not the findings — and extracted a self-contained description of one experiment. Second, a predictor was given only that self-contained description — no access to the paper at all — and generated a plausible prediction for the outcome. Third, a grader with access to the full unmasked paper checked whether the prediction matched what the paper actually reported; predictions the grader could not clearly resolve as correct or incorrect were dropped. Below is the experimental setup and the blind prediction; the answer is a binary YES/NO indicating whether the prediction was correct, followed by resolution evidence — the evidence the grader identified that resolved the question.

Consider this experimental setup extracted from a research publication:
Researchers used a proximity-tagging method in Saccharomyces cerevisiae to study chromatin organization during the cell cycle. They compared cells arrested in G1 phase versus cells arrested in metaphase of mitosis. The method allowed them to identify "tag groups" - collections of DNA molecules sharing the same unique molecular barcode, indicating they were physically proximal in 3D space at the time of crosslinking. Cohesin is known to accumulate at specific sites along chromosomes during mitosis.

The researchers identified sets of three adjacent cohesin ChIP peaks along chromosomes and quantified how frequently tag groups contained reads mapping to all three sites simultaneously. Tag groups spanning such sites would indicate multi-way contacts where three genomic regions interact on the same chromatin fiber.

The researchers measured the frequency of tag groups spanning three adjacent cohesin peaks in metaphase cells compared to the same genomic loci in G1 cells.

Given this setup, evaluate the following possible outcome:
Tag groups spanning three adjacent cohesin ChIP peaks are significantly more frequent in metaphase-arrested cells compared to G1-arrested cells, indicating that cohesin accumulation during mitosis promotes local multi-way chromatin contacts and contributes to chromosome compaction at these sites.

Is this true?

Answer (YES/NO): YES